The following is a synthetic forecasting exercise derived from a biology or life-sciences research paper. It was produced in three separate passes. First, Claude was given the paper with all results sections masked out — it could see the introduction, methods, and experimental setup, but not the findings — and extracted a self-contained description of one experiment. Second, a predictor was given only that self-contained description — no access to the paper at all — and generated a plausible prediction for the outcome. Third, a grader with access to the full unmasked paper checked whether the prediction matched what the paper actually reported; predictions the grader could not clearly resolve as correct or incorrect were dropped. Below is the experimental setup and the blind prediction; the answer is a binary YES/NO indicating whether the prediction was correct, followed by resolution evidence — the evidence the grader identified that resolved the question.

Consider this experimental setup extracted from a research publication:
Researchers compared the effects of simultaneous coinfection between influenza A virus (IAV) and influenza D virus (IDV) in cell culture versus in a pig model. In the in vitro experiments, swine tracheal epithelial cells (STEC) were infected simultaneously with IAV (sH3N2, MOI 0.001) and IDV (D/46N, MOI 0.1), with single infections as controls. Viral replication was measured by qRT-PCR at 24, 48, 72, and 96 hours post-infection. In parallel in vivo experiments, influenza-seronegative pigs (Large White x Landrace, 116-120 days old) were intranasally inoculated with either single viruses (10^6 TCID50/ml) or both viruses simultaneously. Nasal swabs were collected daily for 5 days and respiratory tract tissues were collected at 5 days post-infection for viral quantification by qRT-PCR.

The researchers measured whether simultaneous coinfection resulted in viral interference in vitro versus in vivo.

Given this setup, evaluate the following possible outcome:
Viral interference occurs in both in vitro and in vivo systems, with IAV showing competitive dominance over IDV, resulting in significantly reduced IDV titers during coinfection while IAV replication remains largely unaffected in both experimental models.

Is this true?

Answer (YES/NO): NO